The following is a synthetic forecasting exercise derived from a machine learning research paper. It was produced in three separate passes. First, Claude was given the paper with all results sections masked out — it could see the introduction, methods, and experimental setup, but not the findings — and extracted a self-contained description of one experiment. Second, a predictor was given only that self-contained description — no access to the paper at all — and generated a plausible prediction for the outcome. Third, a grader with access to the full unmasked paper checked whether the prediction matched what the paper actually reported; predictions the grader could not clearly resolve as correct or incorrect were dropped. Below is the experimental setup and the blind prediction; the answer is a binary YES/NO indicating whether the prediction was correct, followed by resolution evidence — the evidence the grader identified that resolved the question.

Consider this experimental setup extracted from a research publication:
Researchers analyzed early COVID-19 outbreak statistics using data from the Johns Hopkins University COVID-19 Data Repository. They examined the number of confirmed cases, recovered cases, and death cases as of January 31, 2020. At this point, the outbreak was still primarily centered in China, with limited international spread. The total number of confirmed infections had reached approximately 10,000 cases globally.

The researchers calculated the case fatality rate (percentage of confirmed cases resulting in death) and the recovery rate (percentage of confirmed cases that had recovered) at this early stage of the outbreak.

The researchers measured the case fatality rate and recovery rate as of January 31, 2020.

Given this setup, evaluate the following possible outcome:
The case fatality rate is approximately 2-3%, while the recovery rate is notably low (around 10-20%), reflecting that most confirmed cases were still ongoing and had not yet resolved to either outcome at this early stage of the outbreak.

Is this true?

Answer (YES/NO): NO